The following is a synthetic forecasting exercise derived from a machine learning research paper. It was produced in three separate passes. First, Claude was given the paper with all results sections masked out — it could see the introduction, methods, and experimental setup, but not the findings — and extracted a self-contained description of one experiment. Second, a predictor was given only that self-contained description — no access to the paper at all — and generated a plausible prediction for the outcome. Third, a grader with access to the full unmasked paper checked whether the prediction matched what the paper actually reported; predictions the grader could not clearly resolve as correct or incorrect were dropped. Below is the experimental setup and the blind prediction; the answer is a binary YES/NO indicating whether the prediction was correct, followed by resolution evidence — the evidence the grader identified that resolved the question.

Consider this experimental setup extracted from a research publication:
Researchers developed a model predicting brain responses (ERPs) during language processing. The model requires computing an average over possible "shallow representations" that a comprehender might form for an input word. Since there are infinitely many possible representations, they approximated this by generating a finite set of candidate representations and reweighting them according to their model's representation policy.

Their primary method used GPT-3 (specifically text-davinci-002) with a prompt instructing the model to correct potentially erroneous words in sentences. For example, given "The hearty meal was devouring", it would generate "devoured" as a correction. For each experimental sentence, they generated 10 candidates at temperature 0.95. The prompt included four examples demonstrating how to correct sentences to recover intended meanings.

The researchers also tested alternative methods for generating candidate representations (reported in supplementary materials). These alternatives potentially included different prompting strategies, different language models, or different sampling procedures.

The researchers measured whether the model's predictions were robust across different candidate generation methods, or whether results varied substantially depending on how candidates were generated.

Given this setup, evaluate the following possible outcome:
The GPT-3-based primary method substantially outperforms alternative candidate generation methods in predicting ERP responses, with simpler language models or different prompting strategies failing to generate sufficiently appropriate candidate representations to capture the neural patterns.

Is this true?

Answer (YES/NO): NO